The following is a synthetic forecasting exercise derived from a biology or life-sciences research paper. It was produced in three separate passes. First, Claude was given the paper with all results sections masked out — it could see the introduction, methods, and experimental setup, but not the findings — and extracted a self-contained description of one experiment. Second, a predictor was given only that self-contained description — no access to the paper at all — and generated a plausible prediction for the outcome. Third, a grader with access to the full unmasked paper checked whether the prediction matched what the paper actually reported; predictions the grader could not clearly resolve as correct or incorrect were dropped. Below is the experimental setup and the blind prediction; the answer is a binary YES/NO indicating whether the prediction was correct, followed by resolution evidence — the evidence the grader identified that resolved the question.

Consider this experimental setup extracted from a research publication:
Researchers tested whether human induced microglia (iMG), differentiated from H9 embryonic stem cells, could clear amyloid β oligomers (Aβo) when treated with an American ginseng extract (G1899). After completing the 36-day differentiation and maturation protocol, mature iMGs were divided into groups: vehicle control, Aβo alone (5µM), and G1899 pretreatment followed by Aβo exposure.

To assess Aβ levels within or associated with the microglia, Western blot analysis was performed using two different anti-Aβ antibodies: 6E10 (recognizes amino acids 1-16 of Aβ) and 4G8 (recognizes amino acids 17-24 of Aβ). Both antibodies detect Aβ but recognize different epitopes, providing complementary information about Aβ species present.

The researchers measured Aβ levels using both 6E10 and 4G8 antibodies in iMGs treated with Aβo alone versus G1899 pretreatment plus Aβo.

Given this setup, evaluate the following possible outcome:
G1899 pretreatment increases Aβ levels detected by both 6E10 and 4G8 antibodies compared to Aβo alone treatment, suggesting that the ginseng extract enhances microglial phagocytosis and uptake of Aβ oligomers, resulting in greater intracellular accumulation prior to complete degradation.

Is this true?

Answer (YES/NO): NO